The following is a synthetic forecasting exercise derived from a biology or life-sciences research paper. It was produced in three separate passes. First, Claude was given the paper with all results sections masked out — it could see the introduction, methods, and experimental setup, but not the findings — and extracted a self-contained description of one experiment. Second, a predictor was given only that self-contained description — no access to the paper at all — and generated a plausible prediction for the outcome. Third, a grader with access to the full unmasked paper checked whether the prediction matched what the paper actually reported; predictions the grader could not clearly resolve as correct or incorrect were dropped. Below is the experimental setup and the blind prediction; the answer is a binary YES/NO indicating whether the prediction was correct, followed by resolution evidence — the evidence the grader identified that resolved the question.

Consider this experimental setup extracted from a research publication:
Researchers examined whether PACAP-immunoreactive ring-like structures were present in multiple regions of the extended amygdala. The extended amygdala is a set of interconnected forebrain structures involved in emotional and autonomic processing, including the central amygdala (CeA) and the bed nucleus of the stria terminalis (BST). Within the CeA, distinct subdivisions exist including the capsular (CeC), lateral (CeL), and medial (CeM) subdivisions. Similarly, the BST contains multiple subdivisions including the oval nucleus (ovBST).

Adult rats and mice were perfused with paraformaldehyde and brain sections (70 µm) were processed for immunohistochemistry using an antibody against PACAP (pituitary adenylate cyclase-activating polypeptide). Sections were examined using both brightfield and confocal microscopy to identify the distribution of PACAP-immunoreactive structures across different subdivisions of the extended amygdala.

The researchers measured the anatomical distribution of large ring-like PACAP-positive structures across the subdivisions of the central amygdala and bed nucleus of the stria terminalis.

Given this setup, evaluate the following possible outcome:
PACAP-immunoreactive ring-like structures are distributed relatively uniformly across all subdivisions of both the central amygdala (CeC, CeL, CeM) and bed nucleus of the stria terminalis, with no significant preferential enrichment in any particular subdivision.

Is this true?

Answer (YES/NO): NO